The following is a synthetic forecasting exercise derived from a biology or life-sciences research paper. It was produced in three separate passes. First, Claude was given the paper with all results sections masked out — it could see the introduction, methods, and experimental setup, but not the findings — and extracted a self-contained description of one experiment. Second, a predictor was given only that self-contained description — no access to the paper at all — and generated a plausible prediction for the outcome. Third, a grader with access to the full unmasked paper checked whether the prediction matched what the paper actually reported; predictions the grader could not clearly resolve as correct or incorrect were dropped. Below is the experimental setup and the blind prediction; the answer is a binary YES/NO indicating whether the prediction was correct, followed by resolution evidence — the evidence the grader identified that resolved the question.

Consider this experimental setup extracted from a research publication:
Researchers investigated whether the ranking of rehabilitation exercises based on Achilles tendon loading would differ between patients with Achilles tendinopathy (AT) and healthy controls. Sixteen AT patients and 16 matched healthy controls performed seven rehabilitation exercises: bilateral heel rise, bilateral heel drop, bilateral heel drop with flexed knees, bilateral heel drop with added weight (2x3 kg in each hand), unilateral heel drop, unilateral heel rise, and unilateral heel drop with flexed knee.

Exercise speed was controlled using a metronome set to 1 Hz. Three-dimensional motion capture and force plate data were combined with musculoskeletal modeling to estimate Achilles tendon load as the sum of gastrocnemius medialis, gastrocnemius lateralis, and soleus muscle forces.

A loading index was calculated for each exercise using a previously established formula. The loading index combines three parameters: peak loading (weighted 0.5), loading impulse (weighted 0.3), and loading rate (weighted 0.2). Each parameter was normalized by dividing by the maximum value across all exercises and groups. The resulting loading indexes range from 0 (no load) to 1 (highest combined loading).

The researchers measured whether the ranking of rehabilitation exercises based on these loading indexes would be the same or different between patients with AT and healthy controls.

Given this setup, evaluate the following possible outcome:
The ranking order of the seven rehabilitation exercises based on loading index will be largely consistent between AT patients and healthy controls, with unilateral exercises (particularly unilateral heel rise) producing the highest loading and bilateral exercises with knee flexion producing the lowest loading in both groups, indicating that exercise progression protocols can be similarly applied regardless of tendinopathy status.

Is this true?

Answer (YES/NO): NO